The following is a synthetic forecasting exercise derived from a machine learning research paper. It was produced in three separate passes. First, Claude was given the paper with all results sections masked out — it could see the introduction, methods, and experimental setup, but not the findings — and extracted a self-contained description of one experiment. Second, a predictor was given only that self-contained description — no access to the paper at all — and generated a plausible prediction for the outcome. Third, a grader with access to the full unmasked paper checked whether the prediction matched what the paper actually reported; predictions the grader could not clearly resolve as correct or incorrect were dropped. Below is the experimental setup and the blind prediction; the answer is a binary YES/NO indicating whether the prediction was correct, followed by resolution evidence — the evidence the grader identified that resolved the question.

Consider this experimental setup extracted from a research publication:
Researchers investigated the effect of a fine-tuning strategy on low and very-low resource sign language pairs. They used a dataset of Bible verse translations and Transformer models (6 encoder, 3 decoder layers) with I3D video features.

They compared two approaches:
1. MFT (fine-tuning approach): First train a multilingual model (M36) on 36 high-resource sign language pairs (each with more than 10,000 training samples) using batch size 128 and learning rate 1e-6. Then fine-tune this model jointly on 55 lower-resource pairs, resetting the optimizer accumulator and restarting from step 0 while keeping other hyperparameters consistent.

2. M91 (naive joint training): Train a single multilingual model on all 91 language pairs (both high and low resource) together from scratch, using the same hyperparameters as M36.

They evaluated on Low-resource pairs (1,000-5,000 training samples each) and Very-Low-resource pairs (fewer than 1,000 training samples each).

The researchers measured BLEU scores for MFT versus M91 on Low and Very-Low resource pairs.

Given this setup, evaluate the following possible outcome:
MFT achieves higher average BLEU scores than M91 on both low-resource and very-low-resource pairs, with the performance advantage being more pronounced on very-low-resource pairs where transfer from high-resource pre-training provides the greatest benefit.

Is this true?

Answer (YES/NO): YES